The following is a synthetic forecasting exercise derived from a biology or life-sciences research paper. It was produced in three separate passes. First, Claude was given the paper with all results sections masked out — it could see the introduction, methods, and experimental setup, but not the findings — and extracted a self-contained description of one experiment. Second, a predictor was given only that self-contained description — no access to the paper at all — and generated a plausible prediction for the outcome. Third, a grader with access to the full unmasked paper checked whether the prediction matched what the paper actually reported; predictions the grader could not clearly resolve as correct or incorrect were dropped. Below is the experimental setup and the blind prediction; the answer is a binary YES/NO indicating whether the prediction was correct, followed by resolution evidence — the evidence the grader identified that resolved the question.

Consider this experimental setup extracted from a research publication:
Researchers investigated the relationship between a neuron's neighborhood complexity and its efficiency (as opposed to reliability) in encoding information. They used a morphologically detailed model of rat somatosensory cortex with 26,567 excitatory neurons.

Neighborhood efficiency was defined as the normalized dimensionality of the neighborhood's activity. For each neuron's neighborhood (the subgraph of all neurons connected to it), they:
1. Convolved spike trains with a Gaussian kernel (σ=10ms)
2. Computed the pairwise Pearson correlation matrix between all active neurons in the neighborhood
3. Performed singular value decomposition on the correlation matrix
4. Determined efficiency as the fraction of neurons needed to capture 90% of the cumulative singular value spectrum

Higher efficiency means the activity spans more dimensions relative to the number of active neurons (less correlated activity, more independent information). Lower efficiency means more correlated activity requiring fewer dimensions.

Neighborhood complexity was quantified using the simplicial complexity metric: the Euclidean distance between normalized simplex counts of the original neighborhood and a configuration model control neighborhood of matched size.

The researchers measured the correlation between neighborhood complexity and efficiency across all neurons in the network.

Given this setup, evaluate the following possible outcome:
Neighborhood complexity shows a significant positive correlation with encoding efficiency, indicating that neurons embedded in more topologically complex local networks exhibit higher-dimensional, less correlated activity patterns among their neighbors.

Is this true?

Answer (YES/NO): NO